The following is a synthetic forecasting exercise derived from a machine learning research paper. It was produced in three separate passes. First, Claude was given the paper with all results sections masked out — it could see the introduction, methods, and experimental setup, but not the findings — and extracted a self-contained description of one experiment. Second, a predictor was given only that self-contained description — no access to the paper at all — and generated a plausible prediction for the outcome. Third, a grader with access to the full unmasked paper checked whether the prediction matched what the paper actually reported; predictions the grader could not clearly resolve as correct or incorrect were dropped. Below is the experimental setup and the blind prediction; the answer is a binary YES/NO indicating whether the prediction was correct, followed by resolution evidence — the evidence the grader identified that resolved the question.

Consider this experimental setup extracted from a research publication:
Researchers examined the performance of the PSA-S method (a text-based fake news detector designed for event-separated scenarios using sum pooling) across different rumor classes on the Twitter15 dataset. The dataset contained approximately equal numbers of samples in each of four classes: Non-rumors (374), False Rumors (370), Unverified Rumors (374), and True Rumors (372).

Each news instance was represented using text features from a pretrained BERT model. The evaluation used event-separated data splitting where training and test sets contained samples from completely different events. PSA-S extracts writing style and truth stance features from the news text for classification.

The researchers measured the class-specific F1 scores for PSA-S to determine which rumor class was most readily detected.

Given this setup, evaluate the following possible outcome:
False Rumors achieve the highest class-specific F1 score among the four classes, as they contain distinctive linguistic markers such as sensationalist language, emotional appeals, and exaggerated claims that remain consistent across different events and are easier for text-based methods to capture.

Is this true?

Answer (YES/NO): NO